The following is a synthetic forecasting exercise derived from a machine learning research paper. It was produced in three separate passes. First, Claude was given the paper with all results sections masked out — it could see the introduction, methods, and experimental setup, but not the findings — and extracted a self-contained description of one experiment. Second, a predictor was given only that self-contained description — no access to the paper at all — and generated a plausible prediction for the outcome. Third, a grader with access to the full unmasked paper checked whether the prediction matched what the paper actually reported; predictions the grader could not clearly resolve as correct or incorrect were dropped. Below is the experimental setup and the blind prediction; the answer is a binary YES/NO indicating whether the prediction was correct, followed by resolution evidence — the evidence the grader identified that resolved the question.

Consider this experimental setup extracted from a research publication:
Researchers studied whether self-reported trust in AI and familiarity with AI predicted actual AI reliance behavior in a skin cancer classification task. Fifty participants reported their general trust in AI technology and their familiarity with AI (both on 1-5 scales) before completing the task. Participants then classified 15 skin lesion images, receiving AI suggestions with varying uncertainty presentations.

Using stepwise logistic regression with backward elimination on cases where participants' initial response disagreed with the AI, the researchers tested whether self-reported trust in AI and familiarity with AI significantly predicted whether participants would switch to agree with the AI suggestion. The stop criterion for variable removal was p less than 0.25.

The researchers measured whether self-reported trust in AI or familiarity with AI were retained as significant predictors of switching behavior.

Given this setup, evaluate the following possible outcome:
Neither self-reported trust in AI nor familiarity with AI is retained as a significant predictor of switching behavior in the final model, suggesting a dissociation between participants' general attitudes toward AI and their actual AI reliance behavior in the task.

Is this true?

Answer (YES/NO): YES